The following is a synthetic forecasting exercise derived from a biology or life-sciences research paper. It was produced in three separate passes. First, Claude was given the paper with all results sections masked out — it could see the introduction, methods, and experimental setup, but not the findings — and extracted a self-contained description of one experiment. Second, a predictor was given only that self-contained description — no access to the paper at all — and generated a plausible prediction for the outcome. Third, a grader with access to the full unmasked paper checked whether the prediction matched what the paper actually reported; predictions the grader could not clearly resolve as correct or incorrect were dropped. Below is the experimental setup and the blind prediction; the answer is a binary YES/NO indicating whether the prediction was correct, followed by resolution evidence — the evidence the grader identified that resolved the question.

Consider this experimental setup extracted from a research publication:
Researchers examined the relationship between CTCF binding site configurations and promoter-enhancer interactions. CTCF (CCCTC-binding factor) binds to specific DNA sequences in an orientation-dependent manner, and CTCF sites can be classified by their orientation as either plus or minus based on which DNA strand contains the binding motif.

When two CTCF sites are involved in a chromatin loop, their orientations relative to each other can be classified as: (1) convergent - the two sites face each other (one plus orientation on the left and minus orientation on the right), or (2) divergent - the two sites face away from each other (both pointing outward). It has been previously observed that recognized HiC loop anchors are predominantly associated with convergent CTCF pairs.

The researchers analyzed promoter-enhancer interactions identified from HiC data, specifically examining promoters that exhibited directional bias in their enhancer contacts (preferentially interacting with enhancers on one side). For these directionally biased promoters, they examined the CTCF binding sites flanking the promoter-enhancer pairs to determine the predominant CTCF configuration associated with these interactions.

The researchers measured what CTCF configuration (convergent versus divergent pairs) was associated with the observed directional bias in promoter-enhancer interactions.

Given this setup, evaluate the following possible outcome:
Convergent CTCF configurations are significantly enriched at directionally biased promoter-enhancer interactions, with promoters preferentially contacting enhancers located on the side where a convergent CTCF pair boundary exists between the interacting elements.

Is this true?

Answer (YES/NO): NO